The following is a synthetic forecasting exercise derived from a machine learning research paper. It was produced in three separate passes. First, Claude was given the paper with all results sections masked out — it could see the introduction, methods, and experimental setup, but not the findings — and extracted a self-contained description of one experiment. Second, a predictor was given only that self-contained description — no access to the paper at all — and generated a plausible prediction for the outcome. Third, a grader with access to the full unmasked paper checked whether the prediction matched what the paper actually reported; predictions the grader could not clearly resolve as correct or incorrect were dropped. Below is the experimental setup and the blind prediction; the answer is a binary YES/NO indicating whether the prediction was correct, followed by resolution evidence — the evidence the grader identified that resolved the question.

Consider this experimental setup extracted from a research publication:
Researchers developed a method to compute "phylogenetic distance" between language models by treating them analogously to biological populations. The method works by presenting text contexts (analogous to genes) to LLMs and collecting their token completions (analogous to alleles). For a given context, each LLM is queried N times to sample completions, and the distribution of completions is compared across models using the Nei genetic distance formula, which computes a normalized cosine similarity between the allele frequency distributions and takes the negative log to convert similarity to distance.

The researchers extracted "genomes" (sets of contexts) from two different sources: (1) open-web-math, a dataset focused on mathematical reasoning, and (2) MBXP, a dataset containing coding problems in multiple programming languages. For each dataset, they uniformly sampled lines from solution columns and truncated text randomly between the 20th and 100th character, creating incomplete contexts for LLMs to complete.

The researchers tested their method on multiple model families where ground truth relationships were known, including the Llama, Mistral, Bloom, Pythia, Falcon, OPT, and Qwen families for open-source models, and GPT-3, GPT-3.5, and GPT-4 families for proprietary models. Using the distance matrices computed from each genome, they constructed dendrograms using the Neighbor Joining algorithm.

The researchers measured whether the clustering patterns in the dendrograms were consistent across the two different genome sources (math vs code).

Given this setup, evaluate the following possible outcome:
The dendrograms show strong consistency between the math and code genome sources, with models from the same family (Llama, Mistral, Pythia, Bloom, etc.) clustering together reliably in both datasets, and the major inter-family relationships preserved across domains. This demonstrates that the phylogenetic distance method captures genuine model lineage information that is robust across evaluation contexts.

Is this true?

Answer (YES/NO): NO